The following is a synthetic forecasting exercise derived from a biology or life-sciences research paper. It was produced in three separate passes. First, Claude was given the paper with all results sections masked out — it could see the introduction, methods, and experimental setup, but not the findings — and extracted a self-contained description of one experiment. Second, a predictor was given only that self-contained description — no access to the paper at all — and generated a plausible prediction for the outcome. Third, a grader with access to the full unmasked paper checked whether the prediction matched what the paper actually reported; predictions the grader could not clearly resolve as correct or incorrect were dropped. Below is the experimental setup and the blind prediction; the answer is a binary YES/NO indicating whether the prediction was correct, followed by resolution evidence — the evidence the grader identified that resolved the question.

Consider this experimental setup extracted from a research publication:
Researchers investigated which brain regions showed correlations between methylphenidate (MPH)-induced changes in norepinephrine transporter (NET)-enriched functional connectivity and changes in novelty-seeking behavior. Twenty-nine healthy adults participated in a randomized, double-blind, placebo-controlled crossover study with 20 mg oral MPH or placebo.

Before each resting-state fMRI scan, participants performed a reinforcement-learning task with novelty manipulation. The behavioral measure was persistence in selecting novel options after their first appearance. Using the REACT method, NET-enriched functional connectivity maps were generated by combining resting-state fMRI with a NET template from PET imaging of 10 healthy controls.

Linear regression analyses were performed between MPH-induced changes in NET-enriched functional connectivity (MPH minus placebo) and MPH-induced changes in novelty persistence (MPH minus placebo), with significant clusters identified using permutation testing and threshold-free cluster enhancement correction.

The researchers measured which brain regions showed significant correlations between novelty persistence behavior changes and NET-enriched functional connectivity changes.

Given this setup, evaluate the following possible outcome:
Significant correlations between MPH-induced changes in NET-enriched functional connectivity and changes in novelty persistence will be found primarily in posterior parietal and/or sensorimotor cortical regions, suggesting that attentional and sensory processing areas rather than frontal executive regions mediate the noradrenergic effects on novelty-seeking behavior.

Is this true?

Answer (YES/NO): NO